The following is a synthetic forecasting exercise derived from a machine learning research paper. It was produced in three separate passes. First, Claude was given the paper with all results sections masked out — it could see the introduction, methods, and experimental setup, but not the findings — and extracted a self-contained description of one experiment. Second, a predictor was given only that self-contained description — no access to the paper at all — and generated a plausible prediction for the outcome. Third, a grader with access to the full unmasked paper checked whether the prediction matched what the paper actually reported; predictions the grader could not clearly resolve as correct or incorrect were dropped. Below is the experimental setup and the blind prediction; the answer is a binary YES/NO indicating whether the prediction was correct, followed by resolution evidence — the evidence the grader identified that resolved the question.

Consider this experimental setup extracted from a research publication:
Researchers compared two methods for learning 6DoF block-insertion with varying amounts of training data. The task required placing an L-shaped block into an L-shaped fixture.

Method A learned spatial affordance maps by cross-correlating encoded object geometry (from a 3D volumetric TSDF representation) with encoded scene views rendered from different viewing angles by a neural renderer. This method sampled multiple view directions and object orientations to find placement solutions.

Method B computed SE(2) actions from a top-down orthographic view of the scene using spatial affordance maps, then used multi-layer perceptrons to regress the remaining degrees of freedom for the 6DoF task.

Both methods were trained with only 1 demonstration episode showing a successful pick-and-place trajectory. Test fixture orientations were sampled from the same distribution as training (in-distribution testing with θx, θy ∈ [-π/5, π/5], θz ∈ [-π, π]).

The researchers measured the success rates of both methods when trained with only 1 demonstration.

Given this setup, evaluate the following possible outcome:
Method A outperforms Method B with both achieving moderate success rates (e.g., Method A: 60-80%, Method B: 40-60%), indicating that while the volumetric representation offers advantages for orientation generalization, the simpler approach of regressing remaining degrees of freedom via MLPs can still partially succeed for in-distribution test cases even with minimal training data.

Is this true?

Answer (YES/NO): NO